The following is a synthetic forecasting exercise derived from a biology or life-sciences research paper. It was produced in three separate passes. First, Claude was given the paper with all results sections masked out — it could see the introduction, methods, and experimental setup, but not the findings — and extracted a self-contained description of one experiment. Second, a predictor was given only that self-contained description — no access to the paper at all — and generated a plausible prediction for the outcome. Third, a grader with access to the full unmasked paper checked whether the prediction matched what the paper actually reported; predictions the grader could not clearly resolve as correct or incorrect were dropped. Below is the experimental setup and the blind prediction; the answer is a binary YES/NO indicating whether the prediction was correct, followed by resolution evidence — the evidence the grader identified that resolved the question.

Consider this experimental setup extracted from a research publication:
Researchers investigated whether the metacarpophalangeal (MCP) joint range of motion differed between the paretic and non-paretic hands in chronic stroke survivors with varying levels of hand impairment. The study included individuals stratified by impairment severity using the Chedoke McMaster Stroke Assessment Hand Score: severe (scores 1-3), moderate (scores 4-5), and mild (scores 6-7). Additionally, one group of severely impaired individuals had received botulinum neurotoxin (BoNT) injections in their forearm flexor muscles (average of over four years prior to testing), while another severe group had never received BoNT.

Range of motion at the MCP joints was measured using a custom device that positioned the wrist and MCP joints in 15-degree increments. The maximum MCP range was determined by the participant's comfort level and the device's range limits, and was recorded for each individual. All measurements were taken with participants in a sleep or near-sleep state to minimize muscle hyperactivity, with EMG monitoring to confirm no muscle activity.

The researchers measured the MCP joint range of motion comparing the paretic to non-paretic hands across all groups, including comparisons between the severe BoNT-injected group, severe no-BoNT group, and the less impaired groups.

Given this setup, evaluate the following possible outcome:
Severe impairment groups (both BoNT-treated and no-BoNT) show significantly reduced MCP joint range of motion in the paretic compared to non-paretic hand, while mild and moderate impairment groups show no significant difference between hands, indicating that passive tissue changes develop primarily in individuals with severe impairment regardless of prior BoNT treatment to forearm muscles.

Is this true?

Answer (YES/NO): NO